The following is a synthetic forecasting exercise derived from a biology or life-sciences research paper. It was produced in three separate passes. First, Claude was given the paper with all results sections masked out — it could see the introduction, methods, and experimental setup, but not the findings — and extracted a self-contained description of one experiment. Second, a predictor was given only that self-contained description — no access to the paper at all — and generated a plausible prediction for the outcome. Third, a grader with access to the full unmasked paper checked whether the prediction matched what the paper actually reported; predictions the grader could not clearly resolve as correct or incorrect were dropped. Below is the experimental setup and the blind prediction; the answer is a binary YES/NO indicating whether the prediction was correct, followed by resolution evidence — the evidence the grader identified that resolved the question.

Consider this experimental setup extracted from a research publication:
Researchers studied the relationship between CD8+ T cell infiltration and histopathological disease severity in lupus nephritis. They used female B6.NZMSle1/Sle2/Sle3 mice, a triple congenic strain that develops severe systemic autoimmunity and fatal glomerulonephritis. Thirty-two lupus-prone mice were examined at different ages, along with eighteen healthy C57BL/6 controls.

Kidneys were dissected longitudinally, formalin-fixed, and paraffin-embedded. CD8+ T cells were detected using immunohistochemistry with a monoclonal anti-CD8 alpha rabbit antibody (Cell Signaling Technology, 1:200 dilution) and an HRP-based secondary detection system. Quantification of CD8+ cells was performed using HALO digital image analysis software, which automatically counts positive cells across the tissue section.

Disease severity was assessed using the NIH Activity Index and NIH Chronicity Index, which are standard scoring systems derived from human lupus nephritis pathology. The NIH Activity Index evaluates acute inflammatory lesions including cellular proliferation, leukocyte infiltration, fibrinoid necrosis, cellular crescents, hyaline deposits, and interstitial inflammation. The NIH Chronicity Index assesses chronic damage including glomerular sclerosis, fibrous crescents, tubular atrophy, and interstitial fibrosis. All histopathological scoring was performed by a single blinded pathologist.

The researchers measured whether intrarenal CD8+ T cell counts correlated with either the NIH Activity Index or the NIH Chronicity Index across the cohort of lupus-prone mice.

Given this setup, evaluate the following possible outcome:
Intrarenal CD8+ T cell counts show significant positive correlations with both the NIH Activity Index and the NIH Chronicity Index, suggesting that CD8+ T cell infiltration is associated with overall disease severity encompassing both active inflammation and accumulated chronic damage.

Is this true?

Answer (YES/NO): NO